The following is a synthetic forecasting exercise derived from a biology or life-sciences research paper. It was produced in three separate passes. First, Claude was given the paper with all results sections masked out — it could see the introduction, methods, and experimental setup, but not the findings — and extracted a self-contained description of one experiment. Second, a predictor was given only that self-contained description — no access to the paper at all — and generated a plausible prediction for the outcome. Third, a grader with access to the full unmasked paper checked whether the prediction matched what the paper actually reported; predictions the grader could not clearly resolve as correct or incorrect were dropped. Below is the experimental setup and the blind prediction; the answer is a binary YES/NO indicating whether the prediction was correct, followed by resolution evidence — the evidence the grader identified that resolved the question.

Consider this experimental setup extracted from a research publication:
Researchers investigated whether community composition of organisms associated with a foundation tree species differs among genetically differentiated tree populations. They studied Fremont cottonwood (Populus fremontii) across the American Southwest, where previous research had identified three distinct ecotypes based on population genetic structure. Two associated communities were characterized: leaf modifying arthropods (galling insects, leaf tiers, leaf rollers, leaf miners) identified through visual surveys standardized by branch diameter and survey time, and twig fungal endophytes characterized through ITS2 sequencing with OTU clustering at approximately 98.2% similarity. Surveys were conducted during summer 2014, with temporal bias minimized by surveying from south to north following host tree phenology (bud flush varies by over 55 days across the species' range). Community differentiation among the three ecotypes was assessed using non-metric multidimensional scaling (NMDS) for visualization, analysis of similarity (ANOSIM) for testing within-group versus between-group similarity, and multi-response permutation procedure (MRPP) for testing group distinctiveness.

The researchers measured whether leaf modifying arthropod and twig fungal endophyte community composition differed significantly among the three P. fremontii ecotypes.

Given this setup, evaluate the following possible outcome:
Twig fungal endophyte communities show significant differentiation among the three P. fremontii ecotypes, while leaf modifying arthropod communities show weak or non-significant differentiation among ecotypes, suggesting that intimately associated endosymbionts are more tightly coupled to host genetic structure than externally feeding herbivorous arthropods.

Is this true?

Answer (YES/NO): NO